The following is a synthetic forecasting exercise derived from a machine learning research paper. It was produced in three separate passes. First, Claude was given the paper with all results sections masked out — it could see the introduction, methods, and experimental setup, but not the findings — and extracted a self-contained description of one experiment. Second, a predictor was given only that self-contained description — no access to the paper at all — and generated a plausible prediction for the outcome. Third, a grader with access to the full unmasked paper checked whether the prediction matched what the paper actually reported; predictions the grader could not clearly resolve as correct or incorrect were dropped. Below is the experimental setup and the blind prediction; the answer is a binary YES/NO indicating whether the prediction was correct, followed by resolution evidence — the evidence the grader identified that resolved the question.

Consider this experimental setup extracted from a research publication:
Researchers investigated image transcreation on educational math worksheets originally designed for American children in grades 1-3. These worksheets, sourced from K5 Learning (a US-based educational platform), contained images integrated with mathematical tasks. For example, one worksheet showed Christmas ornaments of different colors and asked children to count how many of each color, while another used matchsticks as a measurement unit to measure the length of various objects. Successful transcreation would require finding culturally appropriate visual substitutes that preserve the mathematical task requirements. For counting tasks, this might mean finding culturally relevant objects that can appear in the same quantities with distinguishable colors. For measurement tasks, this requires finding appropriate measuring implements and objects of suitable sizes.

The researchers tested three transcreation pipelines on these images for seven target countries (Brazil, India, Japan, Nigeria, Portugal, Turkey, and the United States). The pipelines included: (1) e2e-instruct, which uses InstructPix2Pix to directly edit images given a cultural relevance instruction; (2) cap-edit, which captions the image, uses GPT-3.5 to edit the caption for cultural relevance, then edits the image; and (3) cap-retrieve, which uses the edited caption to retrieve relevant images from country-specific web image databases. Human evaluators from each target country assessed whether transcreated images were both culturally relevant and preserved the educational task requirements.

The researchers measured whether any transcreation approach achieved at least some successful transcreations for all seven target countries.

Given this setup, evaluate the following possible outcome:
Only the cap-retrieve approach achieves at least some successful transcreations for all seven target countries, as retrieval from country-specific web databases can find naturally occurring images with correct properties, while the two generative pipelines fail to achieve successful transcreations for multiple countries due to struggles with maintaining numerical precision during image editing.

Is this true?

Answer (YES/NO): NO